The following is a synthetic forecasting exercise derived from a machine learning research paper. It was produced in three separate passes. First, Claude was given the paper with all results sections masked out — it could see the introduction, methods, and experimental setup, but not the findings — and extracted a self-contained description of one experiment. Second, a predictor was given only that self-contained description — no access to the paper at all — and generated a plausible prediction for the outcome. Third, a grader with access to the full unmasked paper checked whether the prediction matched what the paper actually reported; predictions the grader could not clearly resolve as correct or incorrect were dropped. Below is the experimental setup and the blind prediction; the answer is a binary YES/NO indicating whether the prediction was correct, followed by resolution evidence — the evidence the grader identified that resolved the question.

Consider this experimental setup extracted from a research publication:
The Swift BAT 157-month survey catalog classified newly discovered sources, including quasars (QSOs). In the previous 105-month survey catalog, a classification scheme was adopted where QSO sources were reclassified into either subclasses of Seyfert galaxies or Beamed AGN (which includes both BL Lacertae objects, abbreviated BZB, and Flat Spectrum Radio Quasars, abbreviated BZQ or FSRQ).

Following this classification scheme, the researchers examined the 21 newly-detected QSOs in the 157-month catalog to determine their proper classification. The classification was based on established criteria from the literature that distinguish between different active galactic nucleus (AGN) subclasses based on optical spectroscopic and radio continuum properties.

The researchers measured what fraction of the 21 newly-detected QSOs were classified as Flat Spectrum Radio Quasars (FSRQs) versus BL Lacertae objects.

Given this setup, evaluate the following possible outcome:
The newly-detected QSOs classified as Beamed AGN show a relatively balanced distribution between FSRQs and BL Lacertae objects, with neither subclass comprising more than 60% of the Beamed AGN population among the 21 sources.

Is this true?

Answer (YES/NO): NO